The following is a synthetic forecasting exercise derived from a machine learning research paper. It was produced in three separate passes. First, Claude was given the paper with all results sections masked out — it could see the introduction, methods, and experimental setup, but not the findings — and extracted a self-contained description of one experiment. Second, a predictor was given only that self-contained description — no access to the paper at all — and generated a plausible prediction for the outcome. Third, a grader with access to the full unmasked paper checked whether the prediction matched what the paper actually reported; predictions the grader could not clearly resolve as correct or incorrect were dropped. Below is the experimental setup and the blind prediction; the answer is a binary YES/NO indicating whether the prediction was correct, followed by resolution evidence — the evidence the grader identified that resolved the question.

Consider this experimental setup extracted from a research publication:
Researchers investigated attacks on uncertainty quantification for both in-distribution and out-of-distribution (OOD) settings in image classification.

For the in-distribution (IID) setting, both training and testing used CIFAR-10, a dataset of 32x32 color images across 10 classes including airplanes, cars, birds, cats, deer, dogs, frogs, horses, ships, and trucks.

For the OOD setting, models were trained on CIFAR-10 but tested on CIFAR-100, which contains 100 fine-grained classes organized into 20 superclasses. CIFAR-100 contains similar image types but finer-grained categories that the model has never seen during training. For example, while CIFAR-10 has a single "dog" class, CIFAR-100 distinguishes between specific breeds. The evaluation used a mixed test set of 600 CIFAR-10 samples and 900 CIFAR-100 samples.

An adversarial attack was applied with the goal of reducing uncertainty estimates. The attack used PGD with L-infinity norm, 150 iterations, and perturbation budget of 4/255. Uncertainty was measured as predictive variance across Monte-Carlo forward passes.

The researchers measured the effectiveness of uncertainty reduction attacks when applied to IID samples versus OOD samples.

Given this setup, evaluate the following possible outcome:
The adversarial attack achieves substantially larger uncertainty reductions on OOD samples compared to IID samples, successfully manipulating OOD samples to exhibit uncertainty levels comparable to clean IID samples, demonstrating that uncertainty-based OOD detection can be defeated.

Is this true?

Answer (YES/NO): NO